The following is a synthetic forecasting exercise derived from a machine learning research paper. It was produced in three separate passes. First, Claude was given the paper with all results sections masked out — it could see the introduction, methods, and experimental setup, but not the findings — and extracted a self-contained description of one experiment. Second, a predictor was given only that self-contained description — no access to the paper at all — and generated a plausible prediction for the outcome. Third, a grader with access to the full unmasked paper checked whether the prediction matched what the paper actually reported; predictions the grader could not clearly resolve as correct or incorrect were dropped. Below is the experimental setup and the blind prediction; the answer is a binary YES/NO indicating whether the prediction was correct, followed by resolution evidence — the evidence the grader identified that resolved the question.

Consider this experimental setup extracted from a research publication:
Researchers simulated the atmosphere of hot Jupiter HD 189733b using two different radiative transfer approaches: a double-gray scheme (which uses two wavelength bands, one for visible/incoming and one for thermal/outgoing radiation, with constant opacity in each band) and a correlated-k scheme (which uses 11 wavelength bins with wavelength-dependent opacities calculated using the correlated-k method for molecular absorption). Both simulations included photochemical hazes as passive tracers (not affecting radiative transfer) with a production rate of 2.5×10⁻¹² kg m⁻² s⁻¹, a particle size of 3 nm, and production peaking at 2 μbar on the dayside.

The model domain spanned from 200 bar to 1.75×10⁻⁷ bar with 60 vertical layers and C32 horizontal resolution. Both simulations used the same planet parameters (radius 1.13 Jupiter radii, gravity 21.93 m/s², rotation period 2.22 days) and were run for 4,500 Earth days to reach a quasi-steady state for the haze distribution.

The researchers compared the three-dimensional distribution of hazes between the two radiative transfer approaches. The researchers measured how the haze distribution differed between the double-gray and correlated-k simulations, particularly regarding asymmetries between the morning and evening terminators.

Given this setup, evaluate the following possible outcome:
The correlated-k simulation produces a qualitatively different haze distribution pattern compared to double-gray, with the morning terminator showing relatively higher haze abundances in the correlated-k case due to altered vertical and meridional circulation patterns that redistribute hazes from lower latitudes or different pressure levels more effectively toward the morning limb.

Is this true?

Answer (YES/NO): NO